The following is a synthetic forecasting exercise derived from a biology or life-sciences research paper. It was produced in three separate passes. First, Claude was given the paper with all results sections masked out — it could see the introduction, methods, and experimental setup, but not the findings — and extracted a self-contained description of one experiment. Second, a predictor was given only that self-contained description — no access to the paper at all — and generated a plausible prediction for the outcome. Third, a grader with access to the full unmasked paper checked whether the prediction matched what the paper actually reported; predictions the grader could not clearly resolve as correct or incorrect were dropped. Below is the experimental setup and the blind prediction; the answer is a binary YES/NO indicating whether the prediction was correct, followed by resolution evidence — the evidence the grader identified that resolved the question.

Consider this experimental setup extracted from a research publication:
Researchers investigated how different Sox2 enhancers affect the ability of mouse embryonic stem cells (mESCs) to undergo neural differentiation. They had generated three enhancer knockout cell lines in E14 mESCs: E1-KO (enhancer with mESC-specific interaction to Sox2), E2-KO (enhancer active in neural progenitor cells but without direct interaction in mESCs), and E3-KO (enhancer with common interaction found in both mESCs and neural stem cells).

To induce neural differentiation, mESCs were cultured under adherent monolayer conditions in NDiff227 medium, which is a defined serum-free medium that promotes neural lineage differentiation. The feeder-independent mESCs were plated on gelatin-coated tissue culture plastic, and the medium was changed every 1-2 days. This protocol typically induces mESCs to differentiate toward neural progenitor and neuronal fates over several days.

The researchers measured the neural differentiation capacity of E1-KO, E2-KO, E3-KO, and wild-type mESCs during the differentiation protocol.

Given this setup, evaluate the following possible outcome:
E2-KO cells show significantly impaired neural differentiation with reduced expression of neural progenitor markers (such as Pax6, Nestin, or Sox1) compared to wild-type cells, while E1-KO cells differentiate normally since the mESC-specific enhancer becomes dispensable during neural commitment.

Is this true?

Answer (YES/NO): NO